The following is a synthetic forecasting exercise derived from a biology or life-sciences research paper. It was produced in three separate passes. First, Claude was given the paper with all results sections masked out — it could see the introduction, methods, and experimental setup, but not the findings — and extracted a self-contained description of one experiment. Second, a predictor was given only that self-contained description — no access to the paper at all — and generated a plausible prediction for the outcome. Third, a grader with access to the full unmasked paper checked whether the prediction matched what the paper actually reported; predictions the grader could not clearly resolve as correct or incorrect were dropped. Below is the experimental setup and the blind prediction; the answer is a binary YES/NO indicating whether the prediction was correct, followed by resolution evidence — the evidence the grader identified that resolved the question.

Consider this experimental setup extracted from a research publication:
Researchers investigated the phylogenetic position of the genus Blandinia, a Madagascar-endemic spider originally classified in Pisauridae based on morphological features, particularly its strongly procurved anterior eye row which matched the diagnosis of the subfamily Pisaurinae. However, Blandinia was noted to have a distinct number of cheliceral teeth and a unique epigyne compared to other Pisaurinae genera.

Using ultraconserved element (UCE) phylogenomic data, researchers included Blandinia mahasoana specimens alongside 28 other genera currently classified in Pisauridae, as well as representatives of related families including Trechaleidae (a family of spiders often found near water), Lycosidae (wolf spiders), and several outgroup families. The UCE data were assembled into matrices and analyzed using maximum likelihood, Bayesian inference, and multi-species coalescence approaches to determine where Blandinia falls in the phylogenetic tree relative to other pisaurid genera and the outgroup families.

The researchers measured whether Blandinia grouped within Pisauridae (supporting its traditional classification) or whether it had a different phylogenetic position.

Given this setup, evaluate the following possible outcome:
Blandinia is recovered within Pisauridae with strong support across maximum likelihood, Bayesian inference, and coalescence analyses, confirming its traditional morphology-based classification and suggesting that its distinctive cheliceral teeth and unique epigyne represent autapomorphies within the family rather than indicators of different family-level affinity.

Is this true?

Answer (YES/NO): NO